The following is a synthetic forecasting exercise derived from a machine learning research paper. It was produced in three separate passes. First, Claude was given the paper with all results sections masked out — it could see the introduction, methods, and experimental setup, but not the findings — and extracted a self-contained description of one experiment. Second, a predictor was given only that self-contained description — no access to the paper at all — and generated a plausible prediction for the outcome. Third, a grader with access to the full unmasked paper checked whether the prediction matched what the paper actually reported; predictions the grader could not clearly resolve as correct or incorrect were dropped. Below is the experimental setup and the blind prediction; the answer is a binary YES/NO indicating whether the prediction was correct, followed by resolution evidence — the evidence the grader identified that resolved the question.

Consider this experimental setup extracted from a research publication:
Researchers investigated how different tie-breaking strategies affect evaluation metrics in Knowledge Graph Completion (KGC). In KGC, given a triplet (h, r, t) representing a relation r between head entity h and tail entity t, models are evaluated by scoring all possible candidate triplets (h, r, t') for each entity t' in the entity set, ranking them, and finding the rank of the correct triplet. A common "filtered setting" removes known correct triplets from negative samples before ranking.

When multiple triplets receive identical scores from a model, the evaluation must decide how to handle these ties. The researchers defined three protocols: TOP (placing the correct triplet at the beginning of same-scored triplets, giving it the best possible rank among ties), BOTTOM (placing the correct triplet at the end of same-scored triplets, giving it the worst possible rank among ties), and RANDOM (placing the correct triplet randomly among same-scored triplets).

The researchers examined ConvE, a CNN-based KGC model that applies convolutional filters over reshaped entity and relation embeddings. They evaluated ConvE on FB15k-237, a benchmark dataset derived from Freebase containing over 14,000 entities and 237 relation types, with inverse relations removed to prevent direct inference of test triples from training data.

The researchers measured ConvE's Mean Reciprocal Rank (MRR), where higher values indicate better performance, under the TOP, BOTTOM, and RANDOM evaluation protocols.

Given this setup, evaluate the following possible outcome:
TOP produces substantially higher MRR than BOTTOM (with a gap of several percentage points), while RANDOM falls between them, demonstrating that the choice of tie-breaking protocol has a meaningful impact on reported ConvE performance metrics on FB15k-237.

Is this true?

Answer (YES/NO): NO